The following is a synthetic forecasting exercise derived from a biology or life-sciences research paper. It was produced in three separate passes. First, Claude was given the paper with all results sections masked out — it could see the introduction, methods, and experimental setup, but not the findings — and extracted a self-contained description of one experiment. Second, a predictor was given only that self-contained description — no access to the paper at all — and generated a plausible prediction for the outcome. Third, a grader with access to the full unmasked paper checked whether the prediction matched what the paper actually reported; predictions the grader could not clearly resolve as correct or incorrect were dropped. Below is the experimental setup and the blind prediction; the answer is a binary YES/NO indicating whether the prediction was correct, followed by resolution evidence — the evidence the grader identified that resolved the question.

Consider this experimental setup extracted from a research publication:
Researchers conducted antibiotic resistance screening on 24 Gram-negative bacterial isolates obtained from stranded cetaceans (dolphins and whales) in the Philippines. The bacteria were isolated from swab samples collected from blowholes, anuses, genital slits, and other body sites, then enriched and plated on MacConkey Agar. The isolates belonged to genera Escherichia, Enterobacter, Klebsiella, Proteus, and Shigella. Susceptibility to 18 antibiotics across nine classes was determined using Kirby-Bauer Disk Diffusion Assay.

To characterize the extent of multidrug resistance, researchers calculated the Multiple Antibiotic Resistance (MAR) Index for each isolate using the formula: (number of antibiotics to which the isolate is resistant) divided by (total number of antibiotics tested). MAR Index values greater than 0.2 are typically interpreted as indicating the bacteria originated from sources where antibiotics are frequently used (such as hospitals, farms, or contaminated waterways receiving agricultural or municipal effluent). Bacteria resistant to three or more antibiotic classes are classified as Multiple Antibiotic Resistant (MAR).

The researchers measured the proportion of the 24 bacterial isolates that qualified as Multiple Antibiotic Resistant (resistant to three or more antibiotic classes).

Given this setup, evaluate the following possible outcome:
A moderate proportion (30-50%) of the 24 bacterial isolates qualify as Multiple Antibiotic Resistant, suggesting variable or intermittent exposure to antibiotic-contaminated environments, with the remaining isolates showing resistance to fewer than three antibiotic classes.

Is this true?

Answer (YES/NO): NO